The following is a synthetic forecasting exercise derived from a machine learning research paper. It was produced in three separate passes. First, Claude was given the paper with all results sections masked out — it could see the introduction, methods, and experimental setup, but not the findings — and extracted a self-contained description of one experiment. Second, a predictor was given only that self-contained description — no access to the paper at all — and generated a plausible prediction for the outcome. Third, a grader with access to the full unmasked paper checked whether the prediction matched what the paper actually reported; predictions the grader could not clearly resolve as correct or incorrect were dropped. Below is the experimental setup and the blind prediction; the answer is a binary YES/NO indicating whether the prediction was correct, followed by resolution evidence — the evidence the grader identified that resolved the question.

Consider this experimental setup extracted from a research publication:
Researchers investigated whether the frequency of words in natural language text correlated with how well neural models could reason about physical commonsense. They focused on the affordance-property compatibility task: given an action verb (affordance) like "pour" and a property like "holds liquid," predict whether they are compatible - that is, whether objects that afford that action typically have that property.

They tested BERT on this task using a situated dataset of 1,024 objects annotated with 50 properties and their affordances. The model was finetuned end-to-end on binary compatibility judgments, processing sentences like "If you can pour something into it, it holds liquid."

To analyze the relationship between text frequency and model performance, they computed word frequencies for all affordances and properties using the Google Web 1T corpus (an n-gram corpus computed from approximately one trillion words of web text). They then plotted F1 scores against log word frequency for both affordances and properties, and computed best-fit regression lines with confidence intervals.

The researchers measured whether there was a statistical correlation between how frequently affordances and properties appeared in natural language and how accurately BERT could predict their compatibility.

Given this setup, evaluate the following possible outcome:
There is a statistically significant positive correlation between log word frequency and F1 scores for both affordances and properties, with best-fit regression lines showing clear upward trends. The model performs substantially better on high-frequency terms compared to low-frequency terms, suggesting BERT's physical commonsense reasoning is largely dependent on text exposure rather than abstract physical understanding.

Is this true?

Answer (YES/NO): NO